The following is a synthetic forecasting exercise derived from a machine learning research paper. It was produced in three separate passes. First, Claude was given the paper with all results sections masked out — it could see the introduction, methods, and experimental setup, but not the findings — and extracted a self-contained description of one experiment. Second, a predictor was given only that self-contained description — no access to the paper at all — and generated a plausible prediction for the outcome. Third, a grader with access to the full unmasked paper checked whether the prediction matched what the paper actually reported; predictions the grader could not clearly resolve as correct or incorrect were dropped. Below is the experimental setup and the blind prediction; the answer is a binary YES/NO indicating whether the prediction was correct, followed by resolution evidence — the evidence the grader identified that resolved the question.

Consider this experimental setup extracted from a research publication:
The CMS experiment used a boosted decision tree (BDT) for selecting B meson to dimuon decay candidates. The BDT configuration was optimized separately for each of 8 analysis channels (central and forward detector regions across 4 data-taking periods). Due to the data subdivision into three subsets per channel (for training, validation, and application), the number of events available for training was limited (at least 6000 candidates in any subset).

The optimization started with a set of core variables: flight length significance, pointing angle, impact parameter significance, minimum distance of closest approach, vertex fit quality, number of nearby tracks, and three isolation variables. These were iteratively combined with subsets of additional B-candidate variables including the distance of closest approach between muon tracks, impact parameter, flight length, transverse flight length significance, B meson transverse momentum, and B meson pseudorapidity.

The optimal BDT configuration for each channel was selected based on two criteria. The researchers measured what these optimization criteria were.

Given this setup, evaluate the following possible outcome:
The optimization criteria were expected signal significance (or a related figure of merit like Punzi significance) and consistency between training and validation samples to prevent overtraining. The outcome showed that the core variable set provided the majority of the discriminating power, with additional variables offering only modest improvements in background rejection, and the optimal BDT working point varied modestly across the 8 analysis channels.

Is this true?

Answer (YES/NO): NO